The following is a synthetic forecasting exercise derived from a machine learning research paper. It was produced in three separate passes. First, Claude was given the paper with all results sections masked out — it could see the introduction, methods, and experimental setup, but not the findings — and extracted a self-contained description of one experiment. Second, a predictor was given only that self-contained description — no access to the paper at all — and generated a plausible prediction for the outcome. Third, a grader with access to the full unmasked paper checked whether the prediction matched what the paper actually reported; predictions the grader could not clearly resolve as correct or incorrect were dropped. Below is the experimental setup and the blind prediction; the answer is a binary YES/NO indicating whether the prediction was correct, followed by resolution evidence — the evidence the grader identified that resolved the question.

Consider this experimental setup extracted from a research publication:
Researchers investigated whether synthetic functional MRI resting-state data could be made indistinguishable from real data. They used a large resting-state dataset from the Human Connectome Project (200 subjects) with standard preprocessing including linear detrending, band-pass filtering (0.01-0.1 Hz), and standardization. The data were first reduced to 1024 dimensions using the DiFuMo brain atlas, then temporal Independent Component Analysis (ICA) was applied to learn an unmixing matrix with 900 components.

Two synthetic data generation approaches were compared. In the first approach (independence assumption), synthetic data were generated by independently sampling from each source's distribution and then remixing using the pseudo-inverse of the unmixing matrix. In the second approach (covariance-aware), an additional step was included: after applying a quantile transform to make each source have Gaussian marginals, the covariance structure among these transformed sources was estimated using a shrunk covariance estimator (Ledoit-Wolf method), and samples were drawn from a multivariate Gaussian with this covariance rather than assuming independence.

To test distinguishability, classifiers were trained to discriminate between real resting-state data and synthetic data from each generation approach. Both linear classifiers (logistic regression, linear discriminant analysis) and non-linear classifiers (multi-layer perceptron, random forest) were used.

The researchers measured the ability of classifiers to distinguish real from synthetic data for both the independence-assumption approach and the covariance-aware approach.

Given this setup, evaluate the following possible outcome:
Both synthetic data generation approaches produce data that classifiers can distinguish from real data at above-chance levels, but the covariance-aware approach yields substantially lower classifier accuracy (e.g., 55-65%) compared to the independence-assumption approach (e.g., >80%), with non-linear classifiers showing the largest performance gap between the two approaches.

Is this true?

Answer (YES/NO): NO